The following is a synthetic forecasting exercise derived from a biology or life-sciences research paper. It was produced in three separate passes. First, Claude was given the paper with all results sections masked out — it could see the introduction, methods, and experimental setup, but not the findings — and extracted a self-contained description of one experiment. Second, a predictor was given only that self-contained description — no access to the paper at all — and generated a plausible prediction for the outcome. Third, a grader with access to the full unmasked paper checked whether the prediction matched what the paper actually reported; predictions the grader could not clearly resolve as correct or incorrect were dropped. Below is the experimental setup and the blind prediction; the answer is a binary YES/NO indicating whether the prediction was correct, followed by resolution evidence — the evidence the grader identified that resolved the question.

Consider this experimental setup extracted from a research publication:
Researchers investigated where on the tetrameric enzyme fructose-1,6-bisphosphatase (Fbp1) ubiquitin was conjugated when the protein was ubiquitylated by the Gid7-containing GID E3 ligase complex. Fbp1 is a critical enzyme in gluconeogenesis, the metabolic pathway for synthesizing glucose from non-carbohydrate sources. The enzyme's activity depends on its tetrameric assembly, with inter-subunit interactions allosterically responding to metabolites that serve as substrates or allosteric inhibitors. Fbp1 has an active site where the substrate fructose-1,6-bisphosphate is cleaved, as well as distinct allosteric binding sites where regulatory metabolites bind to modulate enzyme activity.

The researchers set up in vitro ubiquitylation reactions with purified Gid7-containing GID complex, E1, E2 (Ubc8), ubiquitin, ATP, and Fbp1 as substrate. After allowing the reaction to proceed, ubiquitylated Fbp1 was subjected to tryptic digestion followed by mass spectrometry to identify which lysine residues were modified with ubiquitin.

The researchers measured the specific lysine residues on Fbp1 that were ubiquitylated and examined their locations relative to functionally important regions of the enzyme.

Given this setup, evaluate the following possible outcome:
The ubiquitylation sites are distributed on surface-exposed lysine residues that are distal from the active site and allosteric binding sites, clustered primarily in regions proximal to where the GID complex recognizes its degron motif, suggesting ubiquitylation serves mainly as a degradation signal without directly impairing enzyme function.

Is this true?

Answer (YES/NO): NO